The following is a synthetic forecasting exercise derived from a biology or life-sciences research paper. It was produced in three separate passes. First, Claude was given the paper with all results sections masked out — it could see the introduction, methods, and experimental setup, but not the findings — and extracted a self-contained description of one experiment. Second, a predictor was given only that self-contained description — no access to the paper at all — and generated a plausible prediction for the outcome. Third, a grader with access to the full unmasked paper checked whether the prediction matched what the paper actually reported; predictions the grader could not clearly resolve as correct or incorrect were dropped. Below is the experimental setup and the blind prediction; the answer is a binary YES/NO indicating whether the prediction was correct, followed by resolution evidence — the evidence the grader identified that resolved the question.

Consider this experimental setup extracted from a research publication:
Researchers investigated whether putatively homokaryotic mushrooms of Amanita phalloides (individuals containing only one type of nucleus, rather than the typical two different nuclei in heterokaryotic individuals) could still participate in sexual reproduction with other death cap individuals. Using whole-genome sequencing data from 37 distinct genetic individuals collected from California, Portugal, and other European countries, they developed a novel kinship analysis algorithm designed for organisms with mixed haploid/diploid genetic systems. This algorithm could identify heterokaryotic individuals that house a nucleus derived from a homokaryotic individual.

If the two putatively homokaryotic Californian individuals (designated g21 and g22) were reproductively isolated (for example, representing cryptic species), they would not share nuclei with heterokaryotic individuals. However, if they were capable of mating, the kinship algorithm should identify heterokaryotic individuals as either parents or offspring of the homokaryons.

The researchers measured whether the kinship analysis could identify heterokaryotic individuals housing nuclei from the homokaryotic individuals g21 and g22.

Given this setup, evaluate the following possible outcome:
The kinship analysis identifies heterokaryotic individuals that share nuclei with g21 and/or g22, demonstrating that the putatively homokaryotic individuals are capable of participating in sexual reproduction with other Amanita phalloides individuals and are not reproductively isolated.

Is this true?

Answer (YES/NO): YES